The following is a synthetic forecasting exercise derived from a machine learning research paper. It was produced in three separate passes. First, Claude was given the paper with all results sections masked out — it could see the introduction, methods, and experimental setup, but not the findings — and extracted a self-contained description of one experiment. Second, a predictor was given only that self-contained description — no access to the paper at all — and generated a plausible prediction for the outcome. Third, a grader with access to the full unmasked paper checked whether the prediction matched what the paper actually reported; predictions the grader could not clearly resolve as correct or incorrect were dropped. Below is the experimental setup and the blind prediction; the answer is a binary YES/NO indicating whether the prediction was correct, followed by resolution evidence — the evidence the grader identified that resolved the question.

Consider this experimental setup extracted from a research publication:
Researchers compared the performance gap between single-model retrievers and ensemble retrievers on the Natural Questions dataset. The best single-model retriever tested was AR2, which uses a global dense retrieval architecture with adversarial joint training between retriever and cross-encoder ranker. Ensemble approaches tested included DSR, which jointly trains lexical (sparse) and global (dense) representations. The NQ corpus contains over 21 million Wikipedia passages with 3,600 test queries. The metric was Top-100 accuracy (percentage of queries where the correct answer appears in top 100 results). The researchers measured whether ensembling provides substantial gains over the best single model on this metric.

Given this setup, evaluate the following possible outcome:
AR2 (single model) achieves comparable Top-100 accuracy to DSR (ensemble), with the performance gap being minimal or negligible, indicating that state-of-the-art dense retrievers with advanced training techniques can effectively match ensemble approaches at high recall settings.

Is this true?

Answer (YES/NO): NO